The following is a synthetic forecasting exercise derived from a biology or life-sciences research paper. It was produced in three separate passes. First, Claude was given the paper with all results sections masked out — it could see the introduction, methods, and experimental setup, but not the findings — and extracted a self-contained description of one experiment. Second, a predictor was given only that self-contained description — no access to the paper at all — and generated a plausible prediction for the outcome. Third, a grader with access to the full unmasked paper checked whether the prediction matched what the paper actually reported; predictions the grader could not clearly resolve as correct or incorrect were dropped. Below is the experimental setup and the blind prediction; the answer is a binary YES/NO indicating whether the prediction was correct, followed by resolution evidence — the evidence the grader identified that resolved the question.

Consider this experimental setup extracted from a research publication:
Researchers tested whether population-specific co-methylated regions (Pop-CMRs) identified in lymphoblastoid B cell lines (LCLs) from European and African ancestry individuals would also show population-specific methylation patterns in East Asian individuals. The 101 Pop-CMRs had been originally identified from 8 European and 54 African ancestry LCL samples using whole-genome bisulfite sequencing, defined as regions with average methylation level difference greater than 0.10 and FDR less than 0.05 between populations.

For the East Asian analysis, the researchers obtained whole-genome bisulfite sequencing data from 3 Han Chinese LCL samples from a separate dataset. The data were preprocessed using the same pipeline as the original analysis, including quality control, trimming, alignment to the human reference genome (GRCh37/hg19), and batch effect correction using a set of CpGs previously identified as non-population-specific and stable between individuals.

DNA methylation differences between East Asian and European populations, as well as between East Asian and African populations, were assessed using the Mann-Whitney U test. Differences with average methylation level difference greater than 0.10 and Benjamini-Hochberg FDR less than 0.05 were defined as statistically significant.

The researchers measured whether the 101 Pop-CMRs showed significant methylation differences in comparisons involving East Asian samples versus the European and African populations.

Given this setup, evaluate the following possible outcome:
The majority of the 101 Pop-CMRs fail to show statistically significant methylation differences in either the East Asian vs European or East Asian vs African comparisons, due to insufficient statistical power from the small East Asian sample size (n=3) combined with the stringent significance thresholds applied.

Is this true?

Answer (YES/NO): YES